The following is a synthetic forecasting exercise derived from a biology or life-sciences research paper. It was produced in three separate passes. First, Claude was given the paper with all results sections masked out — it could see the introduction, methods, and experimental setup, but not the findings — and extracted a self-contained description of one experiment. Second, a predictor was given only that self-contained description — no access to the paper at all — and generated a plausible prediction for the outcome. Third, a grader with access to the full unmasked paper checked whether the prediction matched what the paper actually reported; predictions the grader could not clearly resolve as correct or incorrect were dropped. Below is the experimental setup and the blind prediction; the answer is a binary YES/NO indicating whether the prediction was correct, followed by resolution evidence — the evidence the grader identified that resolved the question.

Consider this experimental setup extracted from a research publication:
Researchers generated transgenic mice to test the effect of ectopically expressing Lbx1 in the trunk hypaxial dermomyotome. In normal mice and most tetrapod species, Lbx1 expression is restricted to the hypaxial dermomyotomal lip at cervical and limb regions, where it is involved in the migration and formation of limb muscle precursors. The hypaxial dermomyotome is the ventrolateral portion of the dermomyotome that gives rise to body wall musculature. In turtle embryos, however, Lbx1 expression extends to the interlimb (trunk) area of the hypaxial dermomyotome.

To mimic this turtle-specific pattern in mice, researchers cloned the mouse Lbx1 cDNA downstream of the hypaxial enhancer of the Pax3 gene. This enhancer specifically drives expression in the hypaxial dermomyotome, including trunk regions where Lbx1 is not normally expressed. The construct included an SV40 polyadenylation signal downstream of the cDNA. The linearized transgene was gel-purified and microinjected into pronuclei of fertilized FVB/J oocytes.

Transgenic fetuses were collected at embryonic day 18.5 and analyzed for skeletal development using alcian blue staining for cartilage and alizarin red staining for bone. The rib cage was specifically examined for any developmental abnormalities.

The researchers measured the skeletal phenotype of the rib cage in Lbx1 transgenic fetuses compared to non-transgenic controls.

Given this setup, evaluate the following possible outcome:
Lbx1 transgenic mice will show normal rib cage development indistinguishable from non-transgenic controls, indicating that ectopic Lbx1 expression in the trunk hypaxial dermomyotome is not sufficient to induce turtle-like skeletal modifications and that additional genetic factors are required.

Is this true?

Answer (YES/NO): NO